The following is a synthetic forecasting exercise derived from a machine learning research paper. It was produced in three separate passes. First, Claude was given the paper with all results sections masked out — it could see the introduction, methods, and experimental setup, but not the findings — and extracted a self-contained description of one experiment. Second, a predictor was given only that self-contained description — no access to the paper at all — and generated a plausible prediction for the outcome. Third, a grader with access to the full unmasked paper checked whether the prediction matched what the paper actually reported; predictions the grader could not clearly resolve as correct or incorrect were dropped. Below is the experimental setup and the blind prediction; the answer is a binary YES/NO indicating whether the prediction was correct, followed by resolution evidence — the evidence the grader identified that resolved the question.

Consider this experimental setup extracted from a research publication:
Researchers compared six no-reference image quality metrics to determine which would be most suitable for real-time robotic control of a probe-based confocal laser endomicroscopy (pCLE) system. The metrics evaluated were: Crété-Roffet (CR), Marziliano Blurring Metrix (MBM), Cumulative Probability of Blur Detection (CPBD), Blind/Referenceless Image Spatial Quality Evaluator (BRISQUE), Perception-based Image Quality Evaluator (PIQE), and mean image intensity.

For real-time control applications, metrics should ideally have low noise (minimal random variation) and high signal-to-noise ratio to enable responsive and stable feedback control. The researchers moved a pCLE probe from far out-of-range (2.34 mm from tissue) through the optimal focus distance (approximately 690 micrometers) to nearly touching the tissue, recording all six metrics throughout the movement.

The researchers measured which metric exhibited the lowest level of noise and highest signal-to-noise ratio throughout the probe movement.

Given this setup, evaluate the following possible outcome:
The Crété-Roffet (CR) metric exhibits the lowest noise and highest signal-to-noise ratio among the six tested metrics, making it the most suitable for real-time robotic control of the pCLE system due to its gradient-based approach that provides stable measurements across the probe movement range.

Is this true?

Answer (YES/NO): YES